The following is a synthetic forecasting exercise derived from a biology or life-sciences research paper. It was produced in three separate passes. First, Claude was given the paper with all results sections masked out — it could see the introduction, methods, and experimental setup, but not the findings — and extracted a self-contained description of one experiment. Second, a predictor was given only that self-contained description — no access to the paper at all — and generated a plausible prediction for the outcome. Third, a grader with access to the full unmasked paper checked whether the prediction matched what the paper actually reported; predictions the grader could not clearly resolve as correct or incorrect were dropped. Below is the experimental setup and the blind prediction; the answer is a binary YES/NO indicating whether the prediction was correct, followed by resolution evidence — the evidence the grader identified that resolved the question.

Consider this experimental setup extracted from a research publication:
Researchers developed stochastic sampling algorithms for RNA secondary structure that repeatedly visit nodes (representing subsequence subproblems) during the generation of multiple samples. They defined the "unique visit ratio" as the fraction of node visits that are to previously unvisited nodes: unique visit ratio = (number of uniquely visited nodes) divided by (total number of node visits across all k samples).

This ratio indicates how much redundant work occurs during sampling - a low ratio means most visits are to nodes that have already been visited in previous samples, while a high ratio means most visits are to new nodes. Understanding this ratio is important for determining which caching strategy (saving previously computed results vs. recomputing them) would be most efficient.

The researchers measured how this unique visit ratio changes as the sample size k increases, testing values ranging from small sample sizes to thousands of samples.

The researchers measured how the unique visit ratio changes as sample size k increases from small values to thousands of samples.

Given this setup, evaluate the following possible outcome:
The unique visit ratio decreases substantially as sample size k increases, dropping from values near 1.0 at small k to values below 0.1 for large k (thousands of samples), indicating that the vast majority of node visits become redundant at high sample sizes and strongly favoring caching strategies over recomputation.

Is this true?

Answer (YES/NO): YES